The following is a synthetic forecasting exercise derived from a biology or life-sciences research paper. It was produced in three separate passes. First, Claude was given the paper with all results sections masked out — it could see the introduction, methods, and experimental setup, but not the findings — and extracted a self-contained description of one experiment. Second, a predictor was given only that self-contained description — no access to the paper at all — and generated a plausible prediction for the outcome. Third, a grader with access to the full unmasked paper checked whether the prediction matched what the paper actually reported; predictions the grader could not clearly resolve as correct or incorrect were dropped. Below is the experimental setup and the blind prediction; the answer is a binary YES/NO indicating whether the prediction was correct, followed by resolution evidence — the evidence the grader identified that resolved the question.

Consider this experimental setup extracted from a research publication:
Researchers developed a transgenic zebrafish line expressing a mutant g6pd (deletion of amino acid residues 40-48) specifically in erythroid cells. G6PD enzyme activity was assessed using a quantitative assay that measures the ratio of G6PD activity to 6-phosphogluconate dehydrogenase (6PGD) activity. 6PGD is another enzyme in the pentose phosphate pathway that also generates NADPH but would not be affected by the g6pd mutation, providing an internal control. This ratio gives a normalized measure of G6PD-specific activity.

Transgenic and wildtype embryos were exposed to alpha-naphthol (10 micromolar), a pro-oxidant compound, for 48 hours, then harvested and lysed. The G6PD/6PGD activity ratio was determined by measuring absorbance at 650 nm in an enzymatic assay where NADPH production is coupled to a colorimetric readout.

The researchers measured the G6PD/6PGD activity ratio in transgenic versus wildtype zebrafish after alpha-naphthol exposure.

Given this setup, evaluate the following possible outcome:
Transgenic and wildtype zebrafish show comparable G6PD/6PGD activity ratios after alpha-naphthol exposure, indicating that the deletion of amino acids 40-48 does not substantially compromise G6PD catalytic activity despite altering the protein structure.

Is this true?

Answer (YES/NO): YES